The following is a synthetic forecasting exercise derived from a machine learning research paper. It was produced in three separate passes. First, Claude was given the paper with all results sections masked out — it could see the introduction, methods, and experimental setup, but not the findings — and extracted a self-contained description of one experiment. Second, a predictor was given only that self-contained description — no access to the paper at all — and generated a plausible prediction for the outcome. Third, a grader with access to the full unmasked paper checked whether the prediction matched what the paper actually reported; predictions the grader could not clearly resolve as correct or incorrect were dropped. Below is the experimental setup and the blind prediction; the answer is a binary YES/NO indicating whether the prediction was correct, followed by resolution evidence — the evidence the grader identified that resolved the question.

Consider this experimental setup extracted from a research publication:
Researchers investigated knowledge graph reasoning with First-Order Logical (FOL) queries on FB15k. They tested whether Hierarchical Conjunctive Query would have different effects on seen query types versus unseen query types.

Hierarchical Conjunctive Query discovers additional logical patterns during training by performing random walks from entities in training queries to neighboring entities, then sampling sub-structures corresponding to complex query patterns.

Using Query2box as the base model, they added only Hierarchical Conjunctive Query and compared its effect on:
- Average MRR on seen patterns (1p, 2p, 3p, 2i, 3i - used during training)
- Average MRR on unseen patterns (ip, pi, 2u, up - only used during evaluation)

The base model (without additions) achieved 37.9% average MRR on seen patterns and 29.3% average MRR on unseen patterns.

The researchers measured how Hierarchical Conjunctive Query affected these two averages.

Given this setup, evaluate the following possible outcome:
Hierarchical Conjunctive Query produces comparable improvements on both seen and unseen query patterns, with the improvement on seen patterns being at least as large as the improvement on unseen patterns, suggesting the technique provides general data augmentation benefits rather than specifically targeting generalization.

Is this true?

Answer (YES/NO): NO